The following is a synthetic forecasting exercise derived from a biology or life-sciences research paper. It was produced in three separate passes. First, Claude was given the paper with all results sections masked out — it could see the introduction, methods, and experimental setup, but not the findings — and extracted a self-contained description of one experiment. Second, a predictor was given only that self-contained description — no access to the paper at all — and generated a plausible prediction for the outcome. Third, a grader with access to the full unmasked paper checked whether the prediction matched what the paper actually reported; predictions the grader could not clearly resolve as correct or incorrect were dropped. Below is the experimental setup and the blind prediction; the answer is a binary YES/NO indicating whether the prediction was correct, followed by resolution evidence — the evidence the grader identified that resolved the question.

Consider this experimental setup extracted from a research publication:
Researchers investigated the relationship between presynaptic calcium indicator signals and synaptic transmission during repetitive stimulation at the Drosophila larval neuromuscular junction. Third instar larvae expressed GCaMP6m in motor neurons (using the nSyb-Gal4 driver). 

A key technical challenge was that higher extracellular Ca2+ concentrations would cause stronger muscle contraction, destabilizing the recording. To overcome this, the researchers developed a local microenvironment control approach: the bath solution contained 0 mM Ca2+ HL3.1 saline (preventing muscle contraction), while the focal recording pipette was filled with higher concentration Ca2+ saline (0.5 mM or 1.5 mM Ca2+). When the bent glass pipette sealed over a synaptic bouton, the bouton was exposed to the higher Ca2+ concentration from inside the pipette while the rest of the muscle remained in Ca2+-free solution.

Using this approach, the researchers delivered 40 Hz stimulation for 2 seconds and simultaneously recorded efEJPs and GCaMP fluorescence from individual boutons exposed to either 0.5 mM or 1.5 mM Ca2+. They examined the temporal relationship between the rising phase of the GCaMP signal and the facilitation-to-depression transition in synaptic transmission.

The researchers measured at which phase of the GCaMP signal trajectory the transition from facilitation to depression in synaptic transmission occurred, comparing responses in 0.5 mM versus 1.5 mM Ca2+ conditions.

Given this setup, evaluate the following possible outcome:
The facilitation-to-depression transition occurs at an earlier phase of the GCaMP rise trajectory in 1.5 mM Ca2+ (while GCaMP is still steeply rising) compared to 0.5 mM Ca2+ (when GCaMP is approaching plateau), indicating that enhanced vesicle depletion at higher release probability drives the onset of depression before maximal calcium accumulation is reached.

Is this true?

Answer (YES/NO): NO